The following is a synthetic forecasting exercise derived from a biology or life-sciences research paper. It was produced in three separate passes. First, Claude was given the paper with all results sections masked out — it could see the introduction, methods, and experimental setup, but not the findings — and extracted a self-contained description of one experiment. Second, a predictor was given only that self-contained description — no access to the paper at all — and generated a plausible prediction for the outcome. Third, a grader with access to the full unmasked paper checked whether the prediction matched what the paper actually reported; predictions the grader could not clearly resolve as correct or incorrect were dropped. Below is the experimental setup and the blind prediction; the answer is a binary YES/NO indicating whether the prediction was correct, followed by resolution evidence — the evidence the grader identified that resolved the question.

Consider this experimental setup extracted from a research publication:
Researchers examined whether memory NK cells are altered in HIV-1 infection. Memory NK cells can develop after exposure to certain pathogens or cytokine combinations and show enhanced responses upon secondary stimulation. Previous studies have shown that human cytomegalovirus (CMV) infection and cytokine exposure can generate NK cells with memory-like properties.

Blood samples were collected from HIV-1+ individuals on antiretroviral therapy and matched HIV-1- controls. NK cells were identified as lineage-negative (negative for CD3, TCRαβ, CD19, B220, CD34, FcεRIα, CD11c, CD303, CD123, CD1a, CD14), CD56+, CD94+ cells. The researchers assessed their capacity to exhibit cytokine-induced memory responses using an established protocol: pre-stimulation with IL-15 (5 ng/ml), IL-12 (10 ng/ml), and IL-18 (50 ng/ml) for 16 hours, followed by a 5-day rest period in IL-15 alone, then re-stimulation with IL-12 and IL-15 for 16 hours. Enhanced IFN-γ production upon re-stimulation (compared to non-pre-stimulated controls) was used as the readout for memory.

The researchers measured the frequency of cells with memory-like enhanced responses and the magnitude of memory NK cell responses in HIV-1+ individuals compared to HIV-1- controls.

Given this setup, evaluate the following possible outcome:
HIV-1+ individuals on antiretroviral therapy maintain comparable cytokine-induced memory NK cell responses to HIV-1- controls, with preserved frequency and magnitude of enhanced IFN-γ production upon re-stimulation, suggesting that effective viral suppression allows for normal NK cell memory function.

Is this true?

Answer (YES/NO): NO